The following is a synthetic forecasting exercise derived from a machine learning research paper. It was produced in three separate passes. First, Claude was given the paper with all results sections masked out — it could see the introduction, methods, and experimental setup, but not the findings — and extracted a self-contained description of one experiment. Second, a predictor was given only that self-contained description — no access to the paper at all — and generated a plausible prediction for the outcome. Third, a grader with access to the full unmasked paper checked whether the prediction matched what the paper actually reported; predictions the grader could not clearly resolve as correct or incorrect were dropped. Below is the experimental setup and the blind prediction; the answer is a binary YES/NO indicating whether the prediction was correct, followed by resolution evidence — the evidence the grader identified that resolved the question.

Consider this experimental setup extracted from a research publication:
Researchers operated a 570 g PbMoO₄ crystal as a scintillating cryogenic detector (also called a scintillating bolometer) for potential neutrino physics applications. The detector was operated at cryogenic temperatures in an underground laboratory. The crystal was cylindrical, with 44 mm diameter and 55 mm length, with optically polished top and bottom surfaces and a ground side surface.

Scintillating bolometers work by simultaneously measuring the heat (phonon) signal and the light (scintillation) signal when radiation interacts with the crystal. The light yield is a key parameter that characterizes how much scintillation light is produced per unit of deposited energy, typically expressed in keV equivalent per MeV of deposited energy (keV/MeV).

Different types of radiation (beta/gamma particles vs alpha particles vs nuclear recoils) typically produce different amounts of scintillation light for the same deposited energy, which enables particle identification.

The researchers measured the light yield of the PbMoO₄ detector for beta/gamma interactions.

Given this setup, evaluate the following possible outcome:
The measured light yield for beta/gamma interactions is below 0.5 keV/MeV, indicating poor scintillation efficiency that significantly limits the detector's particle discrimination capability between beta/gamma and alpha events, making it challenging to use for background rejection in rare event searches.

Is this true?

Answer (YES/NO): NO